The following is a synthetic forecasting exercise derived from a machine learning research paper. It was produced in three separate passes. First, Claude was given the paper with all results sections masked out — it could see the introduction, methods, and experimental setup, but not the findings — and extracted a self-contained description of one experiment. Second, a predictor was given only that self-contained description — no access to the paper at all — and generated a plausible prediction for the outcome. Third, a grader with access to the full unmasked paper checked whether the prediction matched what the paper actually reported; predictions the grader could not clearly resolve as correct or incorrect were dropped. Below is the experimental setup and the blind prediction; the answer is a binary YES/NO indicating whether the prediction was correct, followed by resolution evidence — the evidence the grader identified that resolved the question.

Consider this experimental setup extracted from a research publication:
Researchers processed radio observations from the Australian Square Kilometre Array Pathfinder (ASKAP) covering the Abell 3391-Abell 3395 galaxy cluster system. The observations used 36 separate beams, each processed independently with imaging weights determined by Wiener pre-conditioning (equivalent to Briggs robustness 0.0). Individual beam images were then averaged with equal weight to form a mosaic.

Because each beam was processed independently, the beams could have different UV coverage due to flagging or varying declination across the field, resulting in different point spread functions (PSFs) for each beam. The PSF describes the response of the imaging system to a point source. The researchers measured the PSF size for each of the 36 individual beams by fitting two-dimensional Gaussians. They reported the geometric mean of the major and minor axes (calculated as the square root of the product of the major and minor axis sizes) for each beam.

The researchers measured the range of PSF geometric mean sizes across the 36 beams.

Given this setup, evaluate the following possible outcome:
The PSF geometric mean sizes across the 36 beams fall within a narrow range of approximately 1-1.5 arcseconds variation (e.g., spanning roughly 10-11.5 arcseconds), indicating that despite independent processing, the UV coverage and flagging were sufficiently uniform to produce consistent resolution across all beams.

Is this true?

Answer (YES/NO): YES